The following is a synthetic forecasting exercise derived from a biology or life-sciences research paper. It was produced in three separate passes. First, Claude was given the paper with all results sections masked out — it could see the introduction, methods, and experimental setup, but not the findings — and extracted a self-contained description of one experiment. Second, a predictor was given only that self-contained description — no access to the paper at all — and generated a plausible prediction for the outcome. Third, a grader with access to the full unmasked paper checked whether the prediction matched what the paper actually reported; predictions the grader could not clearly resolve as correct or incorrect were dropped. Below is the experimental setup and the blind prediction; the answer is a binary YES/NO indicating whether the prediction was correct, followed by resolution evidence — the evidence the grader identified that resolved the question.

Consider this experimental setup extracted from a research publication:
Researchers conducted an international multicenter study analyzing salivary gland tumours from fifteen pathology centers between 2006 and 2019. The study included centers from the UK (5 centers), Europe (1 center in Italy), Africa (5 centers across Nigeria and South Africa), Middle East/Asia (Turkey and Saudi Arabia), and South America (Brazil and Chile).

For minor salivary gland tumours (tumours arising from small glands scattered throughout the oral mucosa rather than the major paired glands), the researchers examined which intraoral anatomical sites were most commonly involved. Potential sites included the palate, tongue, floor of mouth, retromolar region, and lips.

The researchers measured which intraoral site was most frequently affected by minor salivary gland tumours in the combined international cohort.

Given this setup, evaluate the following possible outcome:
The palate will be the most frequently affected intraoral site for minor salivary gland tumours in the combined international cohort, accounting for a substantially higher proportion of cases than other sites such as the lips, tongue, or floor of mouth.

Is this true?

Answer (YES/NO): YES